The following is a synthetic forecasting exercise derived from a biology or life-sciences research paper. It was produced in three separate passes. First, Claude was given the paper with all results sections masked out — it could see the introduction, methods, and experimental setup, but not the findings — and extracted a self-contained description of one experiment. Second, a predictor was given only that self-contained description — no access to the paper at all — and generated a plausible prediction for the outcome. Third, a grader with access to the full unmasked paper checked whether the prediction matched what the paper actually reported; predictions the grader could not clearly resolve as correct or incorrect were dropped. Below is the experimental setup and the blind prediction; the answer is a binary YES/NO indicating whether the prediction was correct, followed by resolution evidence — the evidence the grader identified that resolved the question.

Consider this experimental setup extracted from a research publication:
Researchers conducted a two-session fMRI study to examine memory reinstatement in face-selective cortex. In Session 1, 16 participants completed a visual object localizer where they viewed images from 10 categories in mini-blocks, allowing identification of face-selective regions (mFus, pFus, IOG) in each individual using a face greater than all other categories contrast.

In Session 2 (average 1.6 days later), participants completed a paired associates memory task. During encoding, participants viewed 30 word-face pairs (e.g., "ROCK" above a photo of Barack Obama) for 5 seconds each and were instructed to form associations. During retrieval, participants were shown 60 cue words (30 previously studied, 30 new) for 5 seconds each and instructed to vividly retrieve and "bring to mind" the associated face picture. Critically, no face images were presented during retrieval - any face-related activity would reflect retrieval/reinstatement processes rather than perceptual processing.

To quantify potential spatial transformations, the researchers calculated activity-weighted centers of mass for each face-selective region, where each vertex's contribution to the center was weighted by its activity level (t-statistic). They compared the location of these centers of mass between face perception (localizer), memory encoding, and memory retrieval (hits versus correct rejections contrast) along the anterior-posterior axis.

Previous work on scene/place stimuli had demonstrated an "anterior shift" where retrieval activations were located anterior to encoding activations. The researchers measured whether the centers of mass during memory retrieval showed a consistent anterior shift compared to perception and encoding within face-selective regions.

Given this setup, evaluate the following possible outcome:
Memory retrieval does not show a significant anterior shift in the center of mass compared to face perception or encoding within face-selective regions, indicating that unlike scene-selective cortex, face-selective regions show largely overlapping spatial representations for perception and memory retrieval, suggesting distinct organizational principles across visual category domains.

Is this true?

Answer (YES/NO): YES